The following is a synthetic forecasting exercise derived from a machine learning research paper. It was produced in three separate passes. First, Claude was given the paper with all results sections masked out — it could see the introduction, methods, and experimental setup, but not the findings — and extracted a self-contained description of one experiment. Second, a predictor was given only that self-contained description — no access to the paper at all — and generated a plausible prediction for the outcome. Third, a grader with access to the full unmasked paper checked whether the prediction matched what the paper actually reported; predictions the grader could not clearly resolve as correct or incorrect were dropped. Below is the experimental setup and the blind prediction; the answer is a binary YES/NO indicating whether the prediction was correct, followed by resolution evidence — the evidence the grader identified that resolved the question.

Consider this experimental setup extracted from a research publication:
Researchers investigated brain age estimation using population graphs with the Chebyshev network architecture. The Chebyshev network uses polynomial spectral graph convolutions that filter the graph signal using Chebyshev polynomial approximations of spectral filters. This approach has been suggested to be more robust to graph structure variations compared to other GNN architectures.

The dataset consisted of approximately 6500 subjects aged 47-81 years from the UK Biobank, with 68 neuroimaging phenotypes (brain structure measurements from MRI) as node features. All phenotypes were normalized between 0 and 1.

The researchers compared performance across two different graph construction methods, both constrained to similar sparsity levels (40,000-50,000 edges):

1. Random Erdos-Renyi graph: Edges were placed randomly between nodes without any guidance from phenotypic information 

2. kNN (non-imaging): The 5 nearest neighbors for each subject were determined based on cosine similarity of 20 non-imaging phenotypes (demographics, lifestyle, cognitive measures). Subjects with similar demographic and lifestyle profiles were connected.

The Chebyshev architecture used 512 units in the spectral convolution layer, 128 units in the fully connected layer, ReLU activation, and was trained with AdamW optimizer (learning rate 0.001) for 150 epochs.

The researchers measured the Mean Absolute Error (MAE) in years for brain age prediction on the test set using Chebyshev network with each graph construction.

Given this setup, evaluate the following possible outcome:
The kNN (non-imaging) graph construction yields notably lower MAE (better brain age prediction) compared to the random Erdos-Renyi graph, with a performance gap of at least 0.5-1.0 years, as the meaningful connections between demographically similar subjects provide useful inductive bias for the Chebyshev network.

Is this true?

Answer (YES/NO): NO